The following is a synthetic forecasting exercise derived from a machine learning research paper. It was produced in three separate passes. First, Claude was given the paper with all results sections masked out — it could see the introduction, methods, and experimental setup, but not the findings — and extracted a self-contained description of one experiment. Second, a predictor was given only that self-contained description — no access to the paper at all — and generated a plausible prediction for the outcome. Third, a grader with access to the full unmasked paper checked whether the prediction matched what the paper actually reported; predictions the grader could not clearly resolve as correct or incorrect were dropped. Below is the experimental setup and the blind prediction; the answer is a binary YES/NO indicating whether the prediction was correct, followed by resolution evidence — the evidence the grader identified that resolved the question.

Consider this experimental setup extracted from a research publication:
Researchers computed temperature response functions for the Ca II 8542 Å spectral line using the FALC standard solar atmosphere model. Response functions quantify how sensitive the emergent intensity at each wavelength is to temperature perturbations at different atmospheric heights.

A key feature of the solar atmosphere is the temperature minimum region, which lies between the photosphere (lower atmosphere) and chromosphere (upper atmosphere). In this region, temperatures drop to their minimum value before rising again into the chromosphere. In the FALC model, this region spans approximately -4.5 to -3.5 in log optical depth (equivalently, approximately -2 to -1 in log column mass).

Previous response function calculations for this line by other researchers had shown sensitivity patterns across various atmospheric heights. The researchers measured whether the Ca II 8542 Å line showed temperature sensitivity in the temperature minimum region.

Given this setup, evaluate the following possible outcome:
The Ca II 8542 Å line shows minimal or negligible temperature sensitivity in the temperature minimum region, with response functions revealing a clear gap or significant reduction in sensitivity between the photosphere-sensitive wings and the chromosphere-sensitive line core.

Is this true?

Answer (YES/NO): YES